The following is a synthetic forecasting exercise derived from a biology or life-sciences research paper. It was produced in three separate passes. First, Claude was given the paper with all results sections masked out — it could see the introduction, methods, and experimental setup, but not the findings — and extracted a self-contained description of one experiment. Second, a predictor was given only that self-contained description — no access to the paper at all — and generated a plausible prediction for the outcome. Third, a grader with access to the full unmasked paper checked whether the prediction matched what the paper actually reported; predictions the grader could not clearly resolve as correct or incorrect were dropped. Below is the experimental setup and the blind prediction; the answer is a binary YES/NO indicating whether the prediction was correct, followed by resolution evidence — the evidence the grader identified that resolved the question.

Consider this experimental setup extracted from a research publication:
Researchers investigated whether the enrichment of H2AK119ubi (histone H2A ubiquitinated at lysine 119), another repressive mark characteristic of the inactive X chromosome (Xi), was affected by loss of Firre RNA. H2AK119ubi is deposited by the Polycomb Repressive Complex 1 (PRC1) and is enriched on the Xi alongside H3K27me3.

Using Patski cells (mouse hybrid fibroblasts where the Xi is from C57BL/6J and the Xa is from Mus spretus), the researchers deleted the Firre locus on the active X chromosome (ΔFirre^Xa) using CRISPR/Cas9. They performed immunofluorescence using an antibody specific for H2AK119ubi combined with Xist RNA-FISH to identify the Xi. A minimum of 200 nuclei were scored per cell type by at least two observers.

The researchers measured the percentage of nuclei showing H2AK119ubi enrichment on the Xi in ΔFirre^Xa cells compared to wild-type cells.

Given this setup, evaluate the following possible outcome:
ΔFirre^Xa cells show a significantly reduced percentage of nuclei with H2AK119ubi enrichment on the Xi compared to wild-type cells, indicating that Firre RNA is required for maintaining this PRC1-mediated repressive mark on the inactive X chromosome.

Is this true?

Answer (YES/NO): NO